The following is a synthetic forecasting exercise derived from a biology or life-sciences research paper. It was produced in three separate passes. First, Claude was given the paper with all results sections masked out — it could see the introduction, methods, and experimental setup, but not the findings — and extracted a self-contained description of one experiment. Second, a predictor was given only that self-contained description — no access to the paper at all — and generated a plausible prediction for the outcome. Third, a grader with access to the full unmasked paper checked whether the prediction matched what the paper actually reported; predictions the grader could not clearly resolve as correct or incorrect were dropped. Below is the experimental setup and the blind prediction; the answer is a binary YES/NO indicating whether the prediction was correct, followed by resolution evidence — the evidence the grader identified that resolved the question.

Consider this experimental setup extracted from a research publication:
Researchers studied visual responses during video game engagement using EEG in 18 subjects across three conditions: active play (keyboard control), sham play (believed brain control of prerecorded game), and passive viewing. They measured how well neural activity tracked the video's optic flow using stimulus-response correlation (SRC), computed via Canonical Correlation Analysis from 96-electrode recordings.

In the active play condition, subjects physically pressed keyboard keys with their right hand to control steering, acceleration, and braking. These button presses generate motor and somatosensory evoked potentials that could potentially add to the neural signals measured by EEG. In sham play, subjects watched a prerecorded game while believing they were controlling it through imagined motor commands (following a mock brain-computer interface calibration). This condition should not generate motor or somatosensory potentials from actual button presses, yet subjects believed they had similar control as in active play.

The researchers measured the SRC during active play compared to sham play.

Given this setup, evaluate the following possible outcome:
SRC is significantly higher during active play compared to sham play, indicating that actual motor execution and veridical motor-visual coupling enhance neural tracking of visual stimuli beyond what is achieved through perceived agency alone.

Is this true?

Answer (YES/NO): NO